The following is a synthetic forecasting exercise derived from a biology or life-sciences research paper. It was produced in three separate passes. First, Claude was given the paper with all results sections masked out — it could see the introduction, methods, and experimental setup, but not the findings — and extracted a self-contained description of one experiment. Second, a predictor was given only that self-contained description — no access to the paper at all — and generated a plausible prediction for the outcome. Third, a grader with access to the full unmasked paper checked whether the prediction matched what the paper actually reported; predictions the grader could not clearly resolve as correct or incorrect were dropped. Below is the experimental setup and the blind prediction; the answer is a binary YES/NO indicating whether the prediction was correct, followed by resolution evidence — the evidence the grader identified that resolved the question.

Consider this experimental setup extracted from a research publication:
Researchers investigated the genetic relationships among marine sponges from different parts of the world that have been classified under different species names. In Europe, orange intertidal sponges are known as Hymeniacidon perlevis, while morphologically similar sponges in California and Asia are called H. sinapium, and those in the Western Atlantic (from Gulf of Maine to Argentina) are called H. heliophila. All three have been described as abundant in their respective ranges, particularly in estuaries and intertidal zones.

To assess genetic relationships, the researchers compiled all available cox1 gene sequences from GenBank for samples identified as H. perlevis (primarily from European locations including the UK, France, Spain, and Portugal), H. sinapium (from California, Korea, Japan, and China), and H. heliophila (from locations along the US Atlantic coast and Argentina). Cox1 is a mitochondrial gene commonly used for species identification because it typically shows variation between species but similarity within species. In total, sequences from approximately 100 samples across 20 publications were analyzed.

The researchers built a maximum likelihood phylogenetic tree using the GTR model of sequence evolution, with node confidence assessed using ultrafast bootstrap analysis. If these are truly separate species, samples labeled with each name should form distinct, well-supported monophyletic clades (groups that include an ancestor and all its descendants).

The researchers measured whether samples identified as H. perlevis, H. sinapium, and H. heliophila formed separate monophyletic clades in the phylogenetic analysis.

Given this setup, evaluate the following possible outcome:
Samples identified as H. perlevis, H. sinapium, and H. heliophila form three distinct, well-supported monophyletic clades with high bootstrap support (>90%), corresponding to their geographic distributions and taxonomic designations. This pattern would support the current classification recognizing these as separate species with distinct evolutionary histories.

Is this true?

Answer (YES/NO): NO